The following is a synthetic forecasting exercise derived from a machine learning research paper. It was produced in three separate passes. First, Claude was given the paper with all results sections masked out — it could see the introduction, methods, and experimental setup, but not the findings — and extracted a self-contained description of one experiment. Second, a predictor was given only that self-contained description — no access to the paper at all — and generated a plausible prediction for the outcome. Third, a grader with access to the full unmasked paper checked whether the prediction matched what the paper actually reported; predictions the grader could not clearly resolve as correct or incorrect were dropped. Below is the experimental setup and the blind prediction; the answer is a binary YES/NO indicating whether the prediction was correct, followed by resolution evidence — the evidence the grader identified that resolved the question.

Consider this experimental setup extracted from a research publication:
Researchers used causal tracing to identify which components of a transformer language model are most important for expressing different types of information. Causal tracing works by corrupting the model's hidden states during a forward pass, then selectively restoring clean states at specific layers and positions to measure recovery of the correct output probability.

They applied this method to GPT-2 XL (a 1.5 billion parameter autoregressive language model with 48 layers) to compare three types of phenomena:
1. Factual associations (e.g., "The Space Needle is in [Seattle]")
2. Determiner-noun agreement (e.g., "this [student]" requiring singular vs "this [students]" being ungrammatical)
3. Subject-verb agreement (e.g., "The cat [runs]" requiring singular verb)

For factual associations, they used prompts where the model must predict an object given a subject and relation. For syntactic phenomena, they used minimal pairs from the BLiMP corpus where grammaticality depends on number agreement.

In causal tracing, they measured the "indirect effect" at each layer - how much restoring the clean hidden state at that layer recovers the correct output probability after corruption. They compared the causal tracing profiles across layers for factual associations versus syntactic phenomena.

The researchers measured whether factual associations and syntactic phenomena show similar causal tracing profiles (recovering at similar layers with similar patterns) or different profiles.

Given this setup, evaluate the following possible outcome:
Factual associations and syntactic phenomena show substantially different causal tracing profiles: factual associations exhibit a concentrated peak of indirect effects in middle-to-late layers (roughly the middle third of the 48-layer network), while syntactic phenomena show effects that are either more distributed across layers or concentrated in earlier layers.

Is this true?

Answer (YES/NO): NO